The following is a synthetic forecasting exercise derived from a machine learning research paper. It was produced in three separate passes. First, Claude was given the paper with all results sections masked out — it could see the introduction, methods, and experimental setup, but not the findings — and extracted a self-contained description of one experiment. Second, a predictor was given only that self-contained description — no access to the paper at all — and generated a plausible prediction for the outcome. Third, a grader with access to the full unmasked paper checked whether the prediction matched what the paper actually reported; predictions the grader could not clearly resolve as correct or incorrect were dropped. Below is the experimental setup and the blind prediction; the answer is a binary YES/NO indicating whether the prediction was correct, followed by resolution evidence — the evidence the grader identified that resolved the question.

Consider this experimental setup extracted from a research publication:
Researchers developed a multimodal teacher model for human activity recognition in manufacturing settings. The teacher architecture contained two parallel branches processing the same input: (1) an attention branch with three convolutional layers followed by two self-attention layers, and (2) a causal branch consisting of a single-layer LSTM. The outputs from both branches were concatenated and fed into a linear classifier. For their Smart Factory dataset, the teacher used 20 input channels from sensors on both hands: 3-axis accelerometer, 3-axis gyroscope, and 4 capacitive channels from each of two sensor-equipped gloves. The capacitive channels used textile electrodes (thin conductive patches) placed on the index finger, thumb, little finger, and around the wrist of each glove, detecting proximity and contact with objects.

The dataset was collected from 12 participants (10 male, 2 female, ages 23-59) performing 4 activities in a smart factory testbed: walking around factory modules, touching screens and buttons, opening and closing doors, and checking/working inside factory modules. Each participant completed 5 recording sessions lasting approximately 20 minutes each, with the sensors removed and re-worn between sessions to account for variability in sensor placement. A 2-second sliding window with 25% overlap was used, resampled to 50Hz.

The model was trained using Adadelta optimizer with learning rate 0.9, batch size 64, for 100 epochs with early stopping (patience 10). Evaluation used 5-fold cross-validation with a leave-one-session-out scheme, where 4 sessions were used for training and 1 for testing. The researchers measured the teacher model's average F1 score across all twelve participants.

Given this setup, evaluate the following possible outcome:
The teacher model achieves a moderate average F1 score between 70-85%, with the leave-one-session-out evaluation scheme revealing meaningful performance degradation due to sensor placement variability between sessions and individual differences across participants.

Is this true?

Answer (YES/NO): NO